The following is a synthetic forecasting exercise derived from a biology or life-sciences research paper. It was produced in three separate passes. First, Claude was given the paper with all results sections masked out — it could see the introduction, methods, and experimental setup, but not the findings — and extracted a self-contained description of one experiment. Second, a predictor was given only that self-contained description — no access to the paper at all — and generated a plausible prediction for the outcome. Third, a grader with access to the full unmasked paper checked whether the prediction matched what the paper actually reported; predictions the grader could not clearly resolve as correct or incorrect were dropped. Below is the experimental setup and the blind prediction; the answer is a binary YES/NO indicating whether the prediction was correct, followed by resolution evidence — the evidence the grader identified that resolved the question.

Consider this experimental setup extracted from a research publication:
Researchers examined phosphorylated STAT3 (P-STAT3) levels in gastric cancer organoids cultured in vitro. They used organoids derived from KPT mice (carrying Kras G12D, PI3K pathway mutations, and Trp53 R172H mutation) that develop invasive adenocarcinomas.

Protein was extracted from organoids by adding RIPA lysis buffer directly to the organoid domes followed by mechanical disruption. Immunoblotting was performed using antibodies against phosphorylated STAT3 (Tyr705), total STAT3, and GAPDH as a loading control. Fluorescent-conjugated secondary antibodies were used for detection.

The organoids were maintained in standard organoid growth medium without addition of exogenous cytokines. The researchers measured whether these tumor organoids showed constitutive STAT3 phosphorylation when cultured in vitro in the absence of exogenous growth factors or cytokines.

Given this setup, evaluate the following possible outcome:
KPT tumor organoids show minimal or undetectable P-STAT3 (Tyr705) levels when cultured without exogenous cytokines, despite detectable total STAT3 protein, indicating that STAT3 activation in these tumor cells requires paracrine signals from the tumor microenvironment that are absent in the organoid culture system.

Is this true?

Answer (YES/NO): YES